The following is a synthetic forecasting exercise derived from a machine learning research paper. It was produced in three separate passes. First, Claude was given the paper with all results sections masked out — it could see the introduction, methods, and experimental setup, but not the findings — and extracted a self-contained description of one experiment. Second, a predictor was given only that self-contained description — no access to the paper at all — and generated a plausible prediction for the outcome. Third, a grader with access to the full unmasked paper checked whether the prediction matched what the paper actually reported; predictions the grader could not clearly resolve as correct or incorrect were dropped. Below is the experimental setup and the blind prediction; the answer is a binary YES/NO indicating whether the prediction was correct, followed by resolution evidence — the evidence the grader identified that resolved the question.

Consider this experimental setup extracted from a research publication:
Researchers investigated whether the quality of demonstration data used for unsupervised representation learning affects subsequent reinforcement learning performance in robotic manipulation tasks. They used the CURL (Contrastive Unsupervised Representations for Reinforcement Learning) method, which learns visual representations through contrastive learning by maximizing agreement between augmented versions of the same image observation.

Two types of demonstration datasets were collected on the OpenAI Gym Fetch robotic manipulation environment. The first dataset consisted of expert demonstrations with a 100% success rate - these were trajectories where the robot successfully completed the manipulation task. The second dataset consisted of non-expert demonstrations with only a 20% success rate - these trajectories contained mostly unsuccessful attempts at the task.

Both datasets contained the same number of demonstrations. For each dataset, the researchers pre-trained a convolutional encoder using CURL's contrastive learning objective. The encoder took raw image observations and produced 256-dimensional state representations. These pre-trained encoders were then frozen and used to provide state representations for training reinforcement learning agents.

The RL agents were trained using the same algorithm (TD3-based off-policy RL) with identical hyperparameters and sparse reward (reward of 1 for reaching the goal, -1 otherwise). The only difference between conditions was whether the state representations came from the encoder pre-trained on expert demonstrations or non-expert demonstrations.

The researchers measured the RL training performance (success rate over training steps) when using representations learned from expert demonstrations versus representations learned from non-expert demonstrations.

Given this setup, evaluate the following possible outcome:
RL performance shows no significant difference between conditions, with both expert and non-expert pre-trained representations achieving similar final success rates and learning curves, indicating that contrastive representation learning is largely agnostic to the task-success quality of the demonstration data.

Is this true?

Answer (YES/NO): NO